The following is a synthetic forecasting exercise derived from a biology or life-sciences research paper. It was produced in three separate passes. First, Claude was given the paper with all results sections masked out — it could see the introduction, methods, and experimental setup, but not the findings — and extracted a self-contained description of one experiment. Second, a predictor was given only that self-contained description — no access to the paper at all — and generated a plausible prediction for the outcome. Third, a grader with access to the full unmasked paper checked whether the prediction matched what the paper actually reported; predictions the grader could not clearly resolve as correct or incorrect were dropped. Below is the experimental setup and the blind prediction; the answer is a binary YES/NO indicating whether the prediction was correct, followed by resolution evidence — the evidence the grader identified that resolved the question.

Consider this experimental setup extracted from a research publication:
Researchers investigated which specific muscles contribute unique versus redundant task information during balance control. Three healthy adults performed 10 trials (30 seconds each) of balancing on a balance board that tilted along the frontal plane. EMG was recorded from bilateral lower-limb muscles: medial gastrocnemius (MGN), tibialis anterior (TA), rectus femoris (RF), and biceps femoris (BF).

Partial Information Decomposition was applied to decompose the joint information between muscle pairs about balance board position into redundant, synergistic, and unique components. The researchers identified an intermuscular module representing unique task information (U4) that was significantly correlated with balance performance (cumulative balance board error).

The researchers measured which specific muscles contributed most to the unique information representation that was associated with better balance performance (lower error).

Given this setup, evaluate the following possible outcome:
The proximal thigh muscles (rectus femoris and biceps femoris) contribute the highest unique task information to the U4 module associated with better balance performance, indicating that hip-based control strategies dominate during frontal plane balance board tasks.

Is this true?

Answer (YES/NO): NO